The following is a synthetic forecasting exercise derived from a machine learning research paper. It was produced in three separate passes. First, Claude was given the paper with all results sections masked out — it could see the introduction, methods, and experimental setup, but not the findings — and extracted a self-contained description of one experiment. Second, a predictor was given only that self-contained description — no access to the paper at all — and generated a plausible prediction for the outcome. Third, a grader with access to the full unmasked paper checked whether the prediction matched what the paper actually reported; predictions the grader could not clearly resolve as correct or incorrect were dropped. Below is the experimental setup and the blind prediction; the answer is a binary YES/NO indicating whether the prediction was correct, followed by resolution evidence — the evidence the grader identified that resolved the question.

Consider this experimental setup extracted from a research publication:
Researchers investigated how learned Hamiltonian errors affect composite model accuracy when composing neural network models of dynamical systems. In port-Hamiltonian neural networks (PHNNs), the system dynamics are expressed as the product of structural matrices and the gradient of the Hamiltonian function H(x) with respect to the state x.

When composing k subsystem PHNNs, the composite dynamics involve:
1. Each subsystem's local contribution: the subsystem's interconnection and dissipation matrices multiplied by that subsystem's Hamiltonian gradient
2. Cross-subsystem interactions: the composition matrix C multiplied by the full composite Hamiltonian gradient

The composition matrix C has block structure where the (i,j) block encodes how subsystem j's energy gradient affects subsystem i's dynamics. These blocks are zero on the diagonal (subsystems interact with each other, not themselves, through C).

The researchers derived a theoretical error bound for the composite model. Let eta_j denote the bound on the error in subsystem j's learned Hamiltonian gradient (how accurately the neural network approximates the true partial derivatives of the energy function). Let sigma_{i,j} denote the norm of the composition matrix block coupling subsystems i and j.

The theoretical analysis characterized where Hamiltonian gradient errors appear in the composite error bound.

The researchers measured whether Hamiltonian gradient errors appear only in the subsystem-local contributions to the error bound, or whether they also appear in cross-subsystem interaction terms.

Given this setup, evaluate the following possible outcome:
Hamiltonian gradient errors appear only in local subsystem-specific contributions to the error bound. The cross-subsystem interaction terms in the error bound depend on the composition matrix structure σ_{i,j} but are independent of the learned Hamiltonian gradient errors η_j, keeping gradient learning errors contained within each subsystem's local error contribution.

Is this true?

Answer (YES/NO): NO